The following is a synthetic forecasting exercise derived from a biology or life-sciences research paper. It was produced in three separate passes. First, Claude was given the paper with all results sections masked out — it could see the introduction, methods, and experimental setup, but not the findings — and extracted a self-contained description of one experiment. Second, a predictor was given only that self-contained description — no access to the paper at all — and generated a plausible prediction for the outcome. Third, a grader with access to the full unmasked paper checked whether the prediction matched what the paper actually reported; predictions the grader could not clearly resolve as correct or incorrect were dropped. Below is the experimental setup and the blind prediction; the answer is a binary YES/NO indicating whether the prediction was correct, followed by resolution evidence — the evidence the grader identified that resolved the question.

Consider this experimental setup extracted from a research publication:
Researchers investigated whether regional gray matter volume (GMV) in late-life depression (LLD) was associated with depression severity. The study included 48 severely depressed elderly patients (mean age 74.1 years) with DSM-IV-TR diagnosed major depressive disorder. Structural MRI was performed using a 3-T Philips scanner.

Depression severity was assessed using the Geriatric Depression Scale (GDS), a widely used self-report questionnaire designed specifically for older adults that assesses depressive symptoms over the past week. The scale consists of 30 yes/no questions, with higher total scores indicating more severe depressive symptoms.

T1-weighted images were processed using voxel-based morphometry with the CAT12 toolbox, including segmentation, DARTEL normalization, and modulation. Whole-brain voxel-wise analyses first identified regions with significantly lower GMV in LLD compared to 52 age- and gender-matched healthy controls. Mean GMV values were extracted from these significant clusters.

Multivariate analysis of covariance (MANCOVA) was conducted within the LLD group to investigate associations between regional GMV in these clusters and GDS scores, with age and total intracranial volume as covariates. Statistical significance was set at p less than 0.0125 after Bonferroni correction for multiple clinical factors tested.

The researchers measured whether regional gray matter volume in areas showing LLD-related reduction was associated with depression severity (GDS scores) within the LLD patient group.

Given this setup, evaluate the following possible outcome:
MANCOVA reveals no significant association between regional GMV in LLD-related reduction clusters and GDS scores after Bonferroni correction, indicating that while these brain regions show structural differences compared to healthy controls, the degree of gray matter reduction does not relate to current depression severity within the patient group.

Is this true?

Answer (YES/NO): YES